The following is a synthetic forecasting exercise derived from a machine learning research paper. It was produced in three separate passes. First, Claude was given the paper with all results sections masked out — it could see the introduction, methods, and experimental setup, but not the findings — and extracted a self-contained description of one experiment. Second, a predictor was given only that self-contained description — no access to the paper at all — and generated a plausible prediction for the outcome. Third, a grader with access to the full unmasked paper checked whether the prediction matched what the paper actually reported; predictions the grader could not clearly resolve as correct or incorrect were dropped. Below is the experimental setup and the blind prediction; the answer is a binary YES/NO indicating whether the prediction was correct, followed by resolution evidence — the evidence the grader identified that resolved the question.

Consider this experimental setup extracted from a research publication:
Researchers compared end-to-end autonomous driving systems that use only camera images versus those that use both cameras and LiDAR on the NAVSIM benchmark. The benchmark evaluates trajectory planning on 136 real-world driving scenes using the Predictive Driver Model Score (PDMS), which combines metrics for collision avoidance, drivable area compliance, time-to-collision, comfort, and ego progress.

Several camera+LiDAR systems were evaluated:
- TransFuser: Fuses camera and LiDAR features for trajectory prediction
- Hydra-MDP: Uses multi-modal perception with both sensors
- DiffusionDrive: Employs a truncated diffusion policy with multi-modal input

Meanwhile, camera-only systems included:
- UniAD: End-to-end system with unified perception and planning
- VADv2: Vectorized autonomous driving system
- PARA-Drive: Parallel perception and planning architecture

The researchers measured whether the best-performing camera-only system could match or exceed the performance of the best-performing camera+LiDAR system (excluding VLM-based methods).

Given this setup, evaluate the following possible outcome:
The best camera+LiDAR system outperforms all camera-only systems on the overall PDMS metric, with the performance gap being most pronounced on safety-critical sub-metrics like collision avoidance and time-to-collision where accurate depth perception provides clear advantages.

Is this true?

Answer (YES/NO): NO